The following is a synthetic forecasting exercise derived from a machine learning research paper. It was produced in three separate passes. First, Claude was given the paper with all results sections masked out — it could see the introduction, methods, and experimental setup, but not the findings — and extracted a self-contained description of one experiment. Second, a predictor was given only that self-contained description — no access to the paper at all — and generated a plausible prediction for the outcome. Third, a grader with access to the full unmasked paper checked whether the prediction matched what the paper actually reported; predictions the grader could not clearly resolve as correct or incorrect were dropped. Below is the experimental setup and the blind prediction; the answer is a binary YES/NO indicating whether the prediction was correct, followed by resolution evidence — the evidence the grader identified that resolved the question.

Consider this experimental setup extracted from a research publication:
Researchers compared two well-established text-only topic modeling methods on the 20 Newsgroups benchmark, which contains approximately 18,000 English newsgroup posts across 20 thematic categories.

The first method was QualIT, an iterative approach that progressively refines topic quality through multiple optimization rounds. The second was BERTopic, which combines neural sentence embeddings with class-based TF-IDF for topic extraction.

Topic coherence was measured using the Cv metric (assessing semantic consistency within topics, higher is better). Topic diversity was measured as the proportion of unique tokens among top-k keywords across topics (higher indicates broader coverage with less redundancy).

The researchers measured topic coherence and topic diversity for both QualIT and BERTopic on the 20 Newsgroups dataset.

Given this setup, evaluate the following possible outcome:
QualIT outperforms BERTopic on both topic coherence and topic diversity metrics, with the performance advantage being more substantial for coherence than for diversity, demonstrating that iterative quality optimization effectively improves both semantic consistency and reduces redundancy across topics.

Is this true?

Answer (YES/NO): NO